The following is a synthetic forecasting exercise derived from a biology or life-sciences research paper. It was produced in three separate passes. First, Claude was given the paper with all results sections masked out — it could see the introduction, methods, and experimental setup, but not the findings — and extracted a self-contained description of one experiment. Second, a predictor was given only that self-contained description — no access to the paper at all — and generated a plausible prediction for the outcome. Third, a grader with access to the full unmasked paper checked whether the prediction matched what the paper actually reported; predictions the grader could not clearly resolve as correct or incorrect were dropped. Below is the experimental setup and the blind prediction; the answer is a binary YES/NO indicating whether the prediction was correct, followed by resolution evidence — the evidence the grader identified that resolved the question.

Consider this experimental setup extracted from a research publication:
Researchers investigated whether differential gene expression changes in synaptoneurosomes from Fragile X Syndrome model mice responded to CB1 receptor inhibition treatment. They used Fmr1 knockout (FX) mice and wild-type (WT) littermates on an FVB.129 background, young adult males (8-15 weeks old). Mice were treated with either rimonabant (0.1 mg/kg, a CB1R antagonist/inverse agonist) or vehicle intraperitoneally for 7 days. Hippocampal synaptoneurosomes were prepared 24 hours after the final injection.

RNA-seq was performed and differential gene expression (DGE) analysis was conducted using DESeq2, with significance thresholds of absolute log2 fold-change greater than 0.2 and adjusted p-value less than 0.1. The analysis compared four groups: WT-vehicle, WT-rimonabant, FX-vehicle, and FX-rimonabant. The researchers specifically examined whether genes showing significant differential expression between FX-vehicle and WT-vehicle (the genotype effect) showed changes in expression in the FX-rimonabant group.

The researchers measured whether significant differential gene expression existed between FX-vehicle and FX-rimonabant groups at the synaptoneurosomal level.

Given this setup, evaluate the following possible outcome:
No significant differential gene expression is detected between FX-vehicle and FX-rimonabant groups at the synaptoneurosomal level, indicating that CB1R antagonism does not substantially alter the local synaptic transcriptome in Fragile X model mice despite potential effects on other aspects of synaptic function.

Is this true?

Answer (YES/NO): NO